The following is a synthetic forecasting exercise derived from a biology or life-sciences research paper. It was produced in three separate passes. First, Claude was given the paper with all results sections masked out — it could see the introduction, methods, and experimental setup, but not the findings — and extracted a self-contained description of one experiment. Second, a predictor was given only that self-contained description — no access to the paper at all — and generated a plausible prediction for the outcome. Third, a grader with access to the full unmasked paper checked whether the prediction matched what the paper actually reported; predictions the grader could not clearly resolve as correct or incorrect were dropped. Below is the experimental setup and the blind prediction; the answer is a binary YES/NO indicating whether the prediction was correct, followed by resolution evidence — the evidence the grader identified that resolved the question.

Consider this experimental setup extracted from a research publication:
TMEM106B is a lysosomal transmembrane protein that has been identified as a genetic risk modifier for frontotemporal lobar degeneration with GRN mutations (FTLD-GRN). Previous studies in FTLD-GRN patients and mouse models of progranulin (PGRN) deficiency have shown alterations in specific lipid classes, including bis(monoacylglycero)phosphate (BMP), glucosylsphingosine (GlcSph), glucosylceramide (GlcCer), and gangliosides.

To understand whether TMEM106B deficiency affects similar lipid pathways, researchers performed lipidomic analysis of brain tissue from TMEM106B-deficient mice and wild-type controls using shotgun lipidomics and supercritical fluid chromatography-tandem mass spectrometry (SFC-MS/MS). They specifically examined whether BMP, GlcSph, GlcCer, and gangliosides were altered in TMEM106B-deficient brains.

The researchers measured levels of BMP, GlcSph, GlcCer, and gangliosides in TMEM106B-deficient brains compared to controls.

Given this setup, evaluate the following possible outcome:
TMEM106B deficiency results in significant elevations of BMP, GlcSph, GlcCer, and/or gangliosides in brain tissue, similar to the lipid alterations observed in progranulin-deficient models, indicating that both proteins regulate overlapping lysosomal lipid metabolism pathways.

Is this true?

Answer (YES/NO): NO